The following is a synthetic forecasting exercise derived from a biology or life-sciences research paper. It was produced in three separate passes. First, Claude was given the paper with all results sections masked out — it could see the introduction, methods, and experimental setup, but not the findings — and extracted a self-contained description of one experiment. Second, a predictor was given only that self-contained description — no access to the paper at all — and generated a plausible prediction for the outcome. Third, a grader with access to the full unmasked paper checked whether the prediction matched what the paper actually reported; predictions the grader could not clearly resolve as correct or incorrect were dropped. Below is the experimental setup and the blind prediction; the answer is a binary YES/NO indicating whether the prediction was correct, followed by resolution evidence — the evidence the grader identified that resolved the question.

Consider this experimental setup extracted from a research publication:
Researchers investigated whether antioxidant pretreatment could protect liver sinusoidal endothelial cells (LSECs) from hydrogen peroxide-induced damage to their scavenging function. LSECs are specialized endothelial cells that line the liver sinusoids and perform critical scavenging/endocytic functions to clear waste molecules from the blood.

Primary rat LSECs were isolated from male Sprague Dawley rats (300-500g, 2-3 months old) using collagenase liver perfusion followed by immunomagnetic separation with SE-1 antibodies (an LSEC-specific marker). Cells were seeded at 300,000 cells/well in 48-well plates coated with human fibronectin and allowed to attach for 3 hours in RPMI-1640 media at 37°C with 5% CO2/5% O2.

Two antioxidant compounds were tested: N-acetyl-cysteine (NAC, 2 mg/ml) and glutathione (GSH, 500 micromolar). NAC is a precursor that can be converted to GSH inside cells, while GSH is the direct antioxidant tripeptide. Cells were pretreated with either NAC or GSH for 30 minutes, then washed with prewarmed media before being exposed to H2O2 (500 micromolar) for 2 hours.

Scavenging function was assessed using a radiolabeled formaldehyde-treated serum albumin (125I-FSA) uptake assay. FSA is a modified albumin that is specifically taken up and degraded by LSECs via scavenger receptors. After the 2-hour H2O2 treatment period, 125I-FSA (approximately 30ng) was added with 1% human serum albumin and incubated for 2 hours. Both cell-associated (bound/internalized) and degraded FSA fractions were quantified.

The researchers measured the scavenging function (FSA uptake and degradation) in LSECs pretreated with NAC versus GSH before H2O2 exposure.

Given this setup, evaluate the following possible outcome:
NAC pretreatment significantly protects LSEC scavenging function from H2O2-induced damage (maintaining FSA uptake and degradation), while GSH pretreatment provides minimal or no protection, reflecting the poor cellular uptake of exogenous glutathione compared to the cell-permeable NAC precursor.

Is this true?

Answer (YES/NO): YES